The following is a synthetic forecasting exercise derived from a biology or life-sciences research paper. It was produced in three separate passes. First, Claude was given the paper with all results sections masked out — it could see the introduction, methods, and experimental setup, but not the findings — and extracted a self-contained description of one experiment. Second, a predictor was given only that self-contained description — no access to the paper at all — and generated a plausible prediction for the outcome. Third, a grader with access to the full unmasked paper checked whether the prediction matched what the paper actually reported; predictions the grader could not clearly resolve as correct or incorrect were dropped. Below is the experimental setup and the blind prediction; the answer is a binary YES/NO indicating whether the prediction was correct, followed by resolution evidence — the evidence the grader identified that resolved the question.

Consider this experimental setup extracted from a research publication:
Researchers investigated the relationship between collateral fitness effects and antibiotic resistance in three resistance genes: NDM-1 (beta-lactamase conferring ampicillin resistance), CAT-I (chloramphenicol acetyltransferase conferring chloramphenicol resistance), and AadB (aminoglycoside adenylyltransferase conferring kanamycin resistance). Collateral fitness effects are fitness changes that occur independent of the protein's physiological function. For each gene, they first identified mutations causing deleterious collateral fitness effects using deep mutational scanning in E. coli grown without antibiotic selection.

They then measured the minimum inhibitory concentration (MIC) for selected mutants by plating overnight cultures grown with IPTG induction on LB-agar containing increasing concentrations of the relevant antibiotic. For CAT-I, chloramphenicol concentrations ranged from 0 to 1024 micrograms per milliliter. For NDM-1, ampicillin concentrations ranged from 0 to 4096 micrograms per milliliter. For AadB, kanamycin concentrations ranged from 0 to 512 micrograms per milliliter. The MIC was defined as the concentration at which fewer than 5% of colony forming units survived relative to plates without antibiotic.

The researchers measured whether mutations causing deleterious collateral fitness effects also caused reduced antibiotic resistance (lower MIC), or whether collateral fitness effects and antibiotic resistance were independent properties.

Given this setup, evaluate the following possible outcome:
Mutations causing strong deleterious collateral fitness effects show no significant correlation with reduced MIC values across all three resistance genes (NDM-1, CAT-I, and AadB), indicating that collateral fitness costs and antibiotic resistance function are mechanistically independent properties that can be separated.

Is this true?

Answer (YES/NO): NO